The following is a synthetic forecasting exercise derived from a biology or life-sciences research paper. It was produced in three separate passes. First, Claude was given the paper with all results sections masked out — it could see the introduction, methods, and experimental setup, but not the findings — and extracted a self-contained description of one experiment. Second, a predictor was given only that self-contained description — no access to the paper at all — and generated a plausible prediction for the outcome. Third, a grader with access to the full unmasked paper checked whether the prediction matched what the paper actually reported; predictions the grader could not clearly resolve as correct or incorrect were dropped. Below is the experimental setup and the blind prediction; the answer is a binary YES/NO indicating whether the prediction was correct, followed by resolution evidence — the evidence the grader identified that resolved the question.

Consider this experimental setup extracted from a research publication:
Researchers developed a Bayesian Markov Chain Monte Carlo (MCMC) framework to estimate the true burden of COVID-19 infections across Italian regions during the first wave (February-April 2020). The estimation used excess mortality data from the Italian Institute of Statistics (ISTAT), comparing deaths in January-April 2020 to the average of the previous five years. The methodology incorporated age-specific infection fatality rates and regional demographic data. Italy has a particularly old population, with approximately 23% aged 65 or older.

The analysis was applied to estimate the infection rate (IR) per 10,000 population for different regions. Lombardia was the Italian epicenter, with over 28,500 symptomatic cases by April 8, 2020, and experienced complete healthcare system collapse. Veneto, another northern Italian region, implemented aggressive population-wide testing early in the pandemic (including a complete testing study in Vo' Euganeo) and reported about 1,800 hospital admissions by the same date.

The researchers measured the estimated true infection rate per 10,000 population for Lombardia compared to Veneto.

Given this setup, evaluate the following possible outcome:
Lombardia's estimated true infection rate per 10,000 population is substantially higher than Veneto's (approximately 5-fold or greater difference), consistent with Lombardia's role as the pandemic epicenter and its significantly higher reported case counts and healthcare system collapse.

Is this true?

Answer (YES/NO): YES